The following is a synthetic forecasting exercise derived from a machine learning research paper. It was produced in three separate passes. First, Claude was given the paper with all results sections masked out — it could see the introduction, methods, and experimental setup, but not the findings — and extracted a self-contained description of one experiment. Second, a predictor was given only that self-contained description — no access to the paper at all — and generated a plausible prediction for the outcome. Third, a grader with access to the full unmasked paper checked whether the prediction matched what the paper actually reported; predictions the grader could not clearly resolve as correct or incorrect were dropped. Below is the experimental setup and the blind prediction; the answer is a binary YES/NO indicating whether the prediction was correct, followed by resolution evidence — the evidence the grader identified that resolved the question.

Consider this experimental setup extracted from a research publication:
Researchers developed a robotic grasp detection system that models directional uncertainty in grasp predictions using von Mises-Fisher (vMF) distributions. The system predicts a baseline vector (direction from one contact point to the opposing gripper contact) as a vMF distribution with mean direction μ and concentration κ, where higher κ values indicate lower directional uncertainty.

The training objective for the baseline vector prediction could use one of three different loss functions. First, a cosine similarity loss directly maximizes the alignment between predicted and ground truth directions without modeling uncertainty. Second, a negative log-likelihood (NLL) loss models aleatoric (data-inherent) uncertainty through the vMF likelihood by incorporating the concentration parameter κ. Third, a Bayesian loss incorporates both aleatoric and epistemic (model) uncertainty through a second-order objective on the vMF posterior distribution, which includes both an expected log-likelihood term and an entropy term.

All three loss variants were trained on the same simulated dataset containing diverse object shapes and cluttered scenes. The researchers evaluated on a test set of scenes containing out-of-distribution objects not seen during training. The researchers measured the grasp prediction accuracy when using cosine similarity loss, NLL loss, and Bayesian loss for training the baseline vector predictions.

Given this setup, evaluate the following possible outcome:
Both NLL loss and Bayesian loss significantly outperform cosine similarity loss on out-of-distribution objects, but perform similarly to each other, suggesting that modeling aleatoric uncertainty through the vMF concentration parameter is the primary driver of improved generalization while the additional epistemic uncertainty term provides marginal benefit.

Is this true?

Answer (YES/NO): NO